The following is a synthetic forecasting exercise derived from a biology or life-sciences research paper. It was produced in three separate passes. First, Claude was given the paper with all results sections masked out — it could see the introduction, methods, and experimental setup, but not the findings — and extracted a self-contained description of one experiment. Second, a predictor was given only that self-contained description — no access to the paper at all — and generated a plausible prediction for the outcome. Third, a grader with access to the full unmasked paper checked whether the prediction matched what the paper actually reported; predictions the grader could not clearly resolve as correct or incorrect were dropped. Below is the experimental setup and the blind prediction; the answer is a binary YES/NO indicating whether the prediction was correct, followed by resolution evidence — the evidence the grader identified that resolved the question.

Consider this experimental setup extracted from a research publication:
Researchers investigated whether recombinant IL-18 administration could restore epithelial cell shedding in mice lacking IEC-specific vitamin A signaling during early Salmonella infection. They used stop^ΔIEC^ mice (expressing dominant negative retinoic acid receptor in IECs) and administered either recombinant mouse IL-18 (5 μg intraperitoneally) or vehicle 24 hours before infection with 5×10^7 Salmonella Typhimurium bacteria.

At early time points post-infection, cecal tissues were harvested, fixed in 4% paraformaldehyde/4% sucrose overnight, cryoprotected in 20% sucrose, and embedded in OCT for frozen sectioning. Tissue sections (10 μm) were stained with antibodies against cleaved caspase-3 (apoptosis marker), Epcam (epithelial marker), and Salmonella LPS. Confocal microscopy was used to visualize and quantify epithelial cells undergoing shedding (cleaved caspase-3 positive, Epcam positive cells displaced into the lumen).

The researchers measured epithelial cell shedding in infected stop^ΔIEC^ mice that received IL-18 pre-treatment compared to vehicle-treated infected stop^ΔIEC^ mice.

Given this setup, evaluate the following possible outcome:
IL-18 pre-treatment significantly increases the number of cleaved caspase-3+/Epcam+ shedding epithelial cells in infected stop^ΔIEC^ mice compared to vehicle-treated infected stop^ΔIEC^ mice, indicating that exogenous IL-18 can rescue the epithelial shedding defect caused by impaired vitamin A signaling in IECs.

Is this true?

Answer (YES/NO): YES